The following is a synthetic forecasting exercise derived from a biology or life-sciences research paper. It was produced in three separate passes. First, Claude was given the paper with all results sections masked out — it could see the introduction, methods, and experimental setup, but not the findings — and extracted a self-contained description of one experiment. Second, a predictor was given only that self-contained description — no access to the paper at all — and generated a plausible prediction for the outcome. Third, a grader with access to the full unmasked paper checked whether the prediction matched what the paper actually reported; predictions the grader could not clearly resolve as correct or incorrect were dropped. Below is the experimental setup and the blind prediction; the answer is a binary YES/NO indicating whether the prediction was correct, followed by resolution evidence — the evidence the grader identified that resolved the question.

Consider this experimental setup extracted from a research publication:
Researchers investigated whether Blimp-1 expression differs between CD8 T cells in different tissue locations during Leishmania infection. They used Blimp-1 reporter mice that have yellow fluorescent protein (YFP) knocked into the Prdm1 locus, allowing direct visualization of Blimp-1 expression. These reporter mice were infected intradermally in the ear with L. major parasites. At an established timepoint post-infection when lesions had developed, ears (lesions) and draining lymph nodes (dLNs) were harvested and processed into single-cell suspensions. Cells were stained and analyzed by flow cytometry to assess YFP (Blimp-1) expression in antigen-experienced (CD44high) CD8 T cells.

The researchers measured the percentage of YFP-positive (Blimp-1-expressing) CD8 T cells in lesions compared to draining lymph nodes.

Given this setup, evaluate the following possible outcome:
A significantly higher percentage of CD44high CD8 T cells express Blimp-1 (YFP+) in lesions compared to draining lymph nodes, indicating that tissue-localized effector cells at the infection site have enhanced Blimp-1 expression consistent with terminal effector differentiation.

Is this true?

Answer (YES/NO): YES